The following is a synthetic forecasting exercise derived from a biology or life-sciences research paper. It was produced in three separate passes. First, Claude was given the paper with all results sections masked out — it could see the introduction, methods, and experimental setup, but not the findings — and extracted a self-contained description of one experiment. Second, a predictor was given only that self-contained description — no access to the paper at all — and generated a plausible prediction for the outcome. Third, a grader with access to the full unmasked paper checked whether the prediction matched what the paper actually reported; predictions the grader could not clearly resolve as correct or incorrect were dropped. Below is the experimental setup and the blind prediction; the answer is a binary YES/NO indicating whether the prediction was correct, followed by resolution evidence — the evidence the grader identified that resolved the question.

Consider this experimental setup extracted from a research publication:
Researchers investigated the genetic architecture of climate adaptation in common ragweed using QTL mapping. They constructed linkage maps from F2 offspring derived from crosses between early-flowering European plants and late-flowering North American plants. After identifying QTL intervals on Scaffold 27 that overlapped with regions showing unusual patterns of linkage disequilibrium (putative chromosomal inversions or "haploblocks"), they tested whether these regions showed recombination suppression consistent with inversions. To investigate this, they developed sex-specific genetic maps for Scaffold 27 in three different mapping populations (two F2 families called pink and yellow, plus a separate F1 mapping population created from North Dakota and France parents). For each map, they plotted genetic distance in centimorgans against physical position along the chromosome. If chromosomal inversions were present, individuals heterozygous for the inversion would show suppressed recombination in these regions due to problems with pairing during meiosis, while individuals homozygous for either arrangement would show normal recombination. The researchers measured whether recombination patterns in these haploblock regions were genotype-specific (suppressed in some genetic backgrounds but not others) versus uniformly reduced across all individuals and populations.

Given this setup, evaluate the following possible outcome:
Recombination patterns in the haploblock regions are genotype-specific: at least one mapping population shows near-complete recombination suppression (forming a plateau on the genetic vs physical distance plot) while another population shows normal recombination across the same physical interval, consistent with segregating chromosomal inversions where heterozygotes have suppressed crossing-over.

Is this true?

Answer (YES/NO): YES